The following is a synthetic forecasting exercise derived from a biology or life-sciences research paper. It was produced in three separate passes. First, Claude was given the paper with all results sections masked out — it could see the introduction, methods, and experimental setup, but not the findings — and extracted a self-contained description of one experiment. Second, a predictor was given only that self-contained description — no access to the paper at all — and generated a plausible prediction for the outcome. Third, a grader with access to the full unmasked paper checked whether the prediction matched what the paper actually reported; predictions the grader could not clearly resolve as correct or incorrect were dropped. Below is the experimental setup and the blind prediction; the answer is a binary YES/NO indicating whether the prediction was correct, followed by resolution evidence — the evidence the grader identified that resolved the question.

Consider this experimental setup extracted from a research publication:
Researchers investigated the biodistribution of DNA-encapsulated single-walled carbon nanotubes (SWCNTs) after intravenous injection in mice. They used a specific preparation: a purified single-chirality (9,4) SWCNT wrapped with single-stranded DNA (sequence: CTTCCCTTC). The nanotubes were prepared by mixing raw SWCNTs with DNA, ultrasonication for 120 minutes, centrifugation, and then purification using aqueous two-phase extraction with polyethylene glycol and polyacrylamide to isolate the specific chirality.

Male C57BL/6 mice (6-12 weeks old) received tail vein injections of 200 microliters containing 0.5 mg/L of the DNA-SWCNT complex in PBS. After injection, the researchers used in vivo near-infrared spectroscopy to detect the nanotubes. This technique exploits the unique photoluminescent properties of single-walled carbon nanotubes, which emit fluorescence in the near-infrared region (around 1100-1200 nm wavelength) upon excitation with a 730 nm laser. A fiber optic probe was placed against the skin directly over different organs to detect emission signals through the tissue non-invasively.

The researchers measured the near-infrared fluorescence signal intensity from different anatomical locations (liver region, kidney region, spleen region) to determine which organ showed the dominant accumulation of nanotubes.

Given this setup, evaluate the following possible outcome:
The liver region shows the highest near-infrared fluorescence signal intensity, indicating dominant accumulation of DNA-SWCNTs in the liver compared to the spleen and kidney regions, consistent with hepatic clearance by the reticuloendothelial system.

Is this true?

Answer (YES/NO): YES